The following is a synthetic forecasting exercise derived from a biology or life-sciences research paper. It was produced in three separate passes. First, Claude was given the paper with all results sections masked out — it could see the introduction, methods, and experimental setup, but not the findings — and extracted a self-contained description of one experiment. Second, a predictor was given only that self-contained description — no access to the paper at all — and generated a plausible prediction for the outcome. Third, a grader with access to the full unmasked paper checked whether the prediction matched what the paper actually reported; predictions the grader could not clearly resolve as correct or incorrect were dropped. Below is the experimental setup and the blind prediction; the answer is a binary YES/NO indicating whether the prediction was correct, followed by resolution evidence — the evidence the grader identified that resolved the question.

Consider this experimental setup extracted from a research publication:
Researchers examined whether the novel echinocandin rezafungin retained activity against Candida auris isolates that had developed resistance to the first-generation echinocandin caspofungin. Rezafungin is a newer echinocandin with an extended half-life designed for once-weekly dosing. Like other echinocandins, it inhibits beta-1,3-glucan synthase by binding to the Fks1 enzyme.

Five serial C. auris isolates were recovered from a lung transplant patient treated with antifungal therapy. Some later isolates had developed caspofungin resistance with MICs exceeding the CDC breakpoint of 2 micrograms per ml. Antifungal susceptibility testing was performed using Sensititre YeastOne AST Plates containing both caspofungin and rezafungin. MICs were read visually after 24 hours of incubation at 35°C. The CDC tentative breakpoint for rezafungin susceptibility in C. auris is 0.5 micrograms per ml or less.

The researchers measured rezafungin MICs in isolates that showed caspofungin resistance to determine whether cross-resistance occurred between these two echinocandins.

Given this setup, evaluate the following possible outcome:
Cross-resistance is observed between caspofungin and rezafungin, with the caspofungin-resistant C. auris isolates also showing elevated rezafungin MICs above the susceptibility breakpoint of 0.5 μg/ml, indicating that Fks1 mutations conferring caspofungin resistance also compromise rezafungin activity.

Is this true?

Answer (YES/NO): YES